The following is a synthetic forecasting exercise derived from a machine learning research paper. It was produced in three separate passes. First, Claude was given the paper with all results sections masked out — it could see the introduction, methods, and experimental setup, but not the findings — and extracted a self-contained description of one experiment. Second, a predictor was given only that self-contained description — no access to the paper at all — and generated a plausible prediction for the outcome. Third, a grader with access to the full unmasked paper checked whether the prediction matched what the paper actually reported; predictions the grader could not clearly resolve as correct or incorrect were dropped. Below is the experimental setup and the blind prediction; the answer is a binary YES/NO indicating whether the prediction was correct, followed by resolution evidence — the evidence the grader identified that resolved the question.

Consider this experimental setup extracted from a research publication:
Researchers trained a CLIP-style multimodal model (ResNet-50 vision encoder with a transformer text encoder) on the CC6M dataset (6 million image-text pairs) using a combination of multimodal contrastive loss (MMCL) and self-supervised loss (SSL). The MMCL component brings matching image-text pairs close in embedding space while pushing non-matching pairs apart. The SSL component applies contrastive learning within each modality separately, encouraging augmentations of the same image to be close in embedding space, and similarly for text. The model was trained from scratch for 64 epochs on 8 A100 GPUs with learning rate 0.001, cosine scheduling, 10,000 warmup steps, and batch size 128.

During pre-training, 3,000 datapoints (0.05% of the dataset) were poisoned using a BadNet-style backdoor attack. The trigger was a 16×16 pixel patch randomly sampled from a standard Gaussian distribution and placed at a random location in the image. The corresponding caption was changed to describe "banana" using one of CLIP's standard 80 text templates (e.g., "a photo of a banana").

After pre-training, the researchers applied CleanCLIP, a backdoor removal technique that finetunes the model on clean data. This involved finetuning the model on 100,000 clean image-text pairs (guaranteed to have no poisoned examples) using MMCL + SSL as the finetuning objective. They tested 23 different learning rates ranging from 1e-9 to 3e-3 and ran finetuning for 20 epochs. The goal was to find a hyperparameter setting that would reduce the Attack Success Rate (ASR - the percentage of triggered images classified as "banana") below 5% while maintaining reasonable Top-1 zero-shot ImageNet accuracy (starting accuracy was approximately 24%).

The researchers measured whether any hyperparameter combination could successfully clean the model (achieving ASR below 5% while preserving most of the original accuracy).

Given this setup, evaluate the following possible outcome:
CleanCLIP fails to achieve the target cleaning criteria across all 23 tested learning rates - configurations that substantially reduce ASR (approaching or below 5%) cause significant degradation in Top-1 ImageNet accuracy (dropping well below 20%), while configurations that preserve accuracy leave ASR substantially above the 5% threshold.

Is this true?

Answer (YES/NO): YES